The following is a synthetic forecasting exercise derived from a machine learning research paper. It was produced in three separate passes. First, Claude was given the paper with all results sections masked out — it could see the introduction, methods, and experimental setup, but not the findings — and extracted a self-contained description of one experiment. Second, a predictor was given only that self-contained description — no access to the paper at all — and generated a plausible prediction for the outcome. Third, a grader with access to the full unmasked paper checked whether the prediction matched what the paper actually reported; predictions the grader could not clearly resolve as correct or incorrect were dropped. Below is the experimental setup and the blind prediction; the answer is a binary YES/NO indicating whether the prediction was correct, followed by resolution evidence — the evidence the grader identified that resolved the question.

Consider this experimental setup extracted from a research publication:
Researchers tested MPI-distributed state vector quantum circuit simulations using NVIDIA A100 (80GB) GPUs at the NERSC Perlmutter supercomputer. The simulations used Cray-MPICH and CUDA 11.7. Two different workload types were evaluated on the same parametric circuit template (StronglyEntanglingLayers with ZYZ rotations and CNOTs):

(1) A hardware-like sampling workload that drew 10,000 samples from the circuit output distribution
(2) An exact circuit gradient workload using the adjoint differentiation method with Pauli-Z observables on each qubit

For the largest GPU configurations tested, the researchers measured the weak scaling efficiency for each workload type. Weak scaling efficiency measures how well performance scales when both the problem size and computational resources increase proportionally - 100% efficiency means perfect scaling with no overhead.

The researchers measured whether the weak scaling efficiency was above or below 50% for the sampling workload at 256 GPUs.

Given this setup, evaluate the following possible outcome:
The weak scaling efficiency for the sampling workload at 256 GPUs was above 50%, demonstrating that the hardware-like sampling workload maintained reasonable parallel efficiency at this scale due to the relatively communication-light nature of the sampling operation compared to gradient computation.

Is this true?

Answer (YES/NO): NO